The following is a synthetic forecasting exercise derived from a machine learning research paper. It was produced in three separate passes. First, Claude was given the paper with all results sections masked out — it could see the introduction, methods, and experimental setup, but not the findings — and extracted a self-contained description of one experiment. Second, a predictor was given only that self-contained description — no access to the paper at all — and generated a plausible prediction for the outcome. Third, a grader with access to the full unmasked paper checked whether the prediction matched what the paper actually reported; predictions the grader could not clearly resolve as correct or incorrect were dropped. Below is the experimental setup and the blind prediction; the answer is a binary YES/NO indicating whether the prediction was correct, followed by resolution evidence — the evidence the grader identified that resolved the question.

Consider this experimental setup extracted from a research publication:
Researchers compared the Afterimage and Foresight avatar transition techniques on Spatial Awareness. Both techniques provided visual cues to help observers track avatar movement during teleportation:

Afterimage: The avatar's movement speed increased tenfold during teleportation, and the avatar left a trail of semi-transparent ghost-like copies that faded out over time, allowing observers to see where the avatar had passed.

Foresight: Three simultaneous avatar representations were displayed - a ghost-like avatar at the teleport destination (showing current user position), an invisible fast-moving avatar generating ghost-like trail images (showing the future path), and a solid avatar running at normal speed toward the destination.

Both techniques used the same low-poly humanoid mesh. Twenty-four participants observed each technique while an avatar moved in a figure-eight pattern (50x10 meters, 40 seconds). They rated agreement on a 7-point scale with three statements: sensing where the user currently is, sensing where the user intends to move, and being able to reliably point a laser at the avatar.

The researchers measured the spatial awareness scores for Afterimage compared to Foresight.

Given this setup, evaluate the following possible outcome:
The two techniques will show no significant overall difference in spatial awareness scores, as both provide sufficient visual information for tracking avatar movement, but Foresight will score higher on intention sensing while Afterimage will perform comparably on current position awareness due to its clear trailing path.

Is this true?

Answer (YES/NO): NO